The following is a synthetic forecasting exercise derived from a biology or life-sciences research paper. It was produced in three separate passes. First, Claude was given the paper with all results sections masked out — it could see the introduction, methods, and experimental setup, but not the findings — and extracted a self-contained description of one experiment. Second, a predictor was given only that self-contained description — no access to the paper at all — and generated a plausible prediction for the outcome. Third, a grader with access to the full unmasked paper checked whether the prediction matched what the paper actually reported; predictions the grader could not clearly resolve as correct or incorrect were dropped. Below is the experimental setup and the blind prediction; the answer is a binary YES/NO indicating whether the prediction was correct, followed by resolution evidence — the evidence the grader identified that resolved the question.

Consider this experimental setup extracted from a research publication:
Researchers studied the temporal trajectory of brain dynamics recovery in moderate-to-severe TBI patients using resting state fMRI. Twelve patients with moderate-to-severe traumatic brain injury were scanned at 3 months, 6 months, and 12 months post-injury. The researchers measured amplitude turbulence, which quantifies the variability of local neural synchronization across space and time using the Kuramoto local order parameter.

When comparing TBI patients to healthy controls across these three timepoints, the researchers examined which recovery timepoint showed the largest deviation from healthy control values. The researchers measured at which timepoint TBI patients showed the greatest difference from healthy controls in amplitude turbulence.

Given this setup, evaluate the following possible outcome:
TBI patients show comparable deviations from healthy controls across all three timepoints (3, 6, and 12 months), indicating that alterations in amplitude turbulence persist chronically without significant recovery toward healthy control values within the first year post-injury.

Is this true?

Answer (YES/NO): NO